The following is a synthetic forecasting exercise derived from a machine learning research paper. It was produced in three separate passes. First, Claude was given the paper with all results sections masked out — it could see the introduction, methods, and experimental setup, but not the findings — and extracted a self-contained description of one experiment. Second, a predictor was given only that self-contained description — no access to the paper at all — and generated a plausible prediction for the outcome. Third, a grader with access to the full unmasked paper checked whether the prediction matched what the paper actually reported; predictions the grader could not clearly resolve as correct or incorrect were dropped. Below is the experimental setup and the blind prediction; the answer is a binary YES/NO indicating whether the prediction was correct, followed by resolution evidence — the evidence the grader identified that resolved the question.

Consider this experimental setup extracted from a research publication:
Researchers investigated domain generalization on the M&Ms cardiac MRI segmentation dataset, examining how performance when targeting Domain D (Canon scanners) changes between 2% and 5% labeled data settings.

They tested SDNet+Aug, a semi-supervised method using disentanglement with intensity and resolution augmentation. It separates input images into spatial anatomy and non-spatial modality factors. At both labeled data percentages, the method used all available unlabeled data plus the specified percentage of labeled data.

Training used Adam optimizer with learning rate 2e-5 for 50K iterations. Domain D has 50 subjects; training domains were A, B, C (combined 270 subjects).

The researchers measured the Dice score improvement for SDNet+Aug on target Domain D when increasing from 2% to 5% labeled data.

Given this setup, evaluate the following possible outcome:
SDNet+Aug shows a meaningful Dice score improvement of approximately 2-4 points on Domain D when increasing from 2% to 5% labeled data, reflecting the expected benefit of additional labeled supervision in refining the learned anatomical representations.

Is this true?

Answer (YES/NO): NO